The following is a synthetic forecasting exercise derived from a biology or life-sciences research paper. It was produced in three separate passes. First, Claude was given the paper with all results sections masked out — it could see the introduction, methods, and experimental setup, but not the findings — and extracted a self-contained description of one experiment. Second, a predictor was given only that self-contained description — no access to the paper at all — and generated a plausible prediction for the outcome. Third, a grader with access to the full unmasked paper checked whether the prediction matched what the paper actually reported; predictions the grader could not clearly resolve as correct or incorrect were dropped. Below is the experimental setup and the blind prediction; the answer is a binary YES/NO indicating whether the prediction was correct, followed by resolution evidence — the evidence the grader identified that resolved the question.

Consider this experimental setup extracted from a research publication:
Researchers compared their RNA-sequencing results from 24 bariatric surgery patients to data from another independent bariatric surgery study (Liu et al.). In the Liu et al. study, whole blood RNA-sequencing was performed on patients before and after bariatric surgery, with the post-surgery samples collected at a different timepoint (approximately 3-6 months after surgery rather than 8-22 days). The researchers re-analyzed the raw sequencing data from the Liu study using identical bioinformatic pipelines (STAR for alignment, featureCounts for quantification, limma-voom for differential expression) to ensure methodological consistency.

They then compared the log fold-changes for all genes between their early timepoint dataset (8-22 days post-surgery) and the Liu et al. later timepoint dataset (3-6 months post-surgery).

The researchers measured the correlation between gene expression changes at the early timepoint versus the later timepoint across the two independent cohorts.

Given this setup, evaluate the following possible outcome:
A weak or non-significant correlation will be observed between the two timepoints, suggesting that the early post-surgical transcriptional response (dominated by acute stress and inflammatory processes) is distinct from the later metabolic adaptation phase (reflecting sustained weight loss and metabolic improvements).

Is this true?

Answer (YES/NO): YES